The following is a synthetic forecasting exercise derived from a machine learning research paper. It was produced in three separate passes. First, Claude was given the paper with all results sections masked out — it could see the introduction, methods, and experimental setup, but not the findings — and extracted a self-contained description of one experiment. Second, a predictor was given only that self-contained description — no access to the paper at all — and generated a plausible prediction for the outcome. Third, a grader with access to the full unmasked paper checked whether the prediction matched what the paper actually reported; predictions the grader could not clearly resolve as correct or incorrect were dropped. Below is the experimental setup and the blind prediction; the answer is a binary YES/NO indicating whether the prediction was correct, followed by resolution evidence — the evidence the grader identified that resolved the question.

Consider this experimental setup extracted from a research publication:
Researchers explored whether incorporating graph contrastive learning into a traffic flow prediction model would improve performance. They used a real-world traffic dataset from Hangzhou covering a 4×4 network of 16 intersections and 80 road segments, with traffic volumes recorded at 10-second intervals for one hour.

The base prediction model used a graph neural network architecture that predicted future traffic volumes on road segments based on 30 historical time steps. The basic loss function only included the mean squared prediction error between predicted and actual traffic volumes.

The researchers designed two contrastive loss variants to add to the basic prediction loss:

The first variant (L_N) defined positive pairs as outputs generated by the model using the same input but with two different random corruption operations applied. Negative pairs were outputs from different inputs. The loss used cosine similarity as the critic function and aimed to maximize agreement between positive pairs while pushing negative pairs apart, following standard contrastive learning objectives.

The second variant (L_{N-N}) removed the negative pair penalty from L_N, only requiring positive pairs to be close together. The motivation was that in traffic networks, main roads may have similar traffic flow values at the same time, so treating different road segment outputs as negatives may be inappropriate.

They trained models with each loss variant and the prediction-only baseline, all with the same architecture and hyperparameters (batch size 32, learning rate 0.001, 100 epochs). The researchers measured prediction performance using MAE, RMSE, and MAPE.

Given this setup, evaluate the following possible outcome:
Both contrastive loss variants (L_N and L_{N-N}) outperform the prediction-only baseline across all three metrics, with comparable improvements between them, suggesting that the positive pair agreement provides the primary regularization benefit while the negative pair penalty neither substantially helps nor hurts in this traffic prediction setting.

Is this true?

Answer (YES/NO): NO